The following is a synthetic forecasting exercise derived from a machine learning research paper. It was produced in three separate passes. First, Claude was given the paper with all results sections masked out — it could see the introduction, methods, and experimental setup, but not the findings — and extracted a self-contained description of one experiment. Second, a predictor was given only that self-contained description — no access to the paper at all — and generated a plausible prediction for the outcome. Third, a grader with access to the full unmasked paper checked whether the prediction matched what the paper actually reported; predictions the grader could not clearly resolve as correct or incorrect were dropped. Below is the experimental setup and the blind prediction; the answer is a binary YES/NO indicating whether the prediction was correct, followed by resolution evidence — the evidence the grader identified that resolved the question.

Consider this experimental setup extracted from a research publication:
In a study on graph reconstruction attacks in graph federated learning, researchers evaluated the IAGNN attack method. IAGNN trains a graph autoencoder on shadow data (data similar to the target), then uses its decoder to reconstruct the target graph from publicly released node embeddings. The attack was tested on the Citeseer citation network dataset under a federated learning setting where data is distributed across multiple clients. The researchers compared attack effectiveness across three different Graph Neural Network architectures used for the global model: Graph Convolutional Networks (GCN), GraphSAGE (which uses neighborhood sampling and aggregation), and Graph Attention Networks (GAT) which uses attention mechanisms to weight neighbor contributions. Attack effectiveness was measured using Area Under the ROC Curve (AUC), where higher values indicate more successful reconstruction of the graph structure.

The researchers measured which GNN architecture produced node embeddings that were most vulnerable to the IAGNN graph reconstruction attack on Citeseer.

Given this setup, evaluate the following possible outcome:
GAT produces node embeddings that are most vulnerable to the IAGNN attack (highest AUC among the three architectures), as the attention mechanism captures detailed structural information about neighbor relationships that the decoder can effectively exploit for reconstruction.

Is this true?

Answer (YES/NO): YES